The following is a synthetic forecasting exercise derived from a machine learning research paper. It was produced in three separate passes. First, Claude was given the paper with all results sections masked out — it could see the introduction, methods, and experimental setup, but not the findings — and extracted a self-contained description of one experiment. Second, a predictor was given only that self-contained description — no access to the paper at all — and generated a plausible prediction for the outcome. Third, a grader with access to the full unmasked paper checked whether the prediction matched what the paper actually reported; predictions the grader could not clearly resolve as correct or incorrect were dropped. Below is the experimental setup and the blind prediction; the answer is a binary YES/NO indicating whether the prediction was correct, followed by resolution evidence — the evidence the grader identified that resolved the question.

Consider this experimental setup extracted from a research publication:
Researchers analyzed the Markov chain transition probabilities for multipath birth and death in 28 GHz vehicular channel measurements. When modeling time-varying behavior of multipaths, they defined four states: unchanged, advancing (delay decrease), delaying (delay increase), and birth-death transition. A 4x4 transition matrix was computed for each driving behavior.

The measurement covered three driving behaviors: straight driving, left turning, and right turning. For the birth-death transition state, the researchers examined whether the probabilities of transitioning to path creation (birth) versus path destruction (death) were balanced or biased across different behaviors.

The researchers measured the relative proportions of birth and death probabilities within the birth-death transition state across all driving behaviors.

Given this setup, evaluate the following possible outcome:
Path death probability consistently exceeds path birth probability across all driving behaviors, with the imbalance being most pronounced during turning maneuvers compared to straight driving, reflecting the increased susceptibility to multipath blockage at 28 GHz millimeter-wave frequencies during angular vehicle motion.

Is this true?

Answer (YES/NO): NO